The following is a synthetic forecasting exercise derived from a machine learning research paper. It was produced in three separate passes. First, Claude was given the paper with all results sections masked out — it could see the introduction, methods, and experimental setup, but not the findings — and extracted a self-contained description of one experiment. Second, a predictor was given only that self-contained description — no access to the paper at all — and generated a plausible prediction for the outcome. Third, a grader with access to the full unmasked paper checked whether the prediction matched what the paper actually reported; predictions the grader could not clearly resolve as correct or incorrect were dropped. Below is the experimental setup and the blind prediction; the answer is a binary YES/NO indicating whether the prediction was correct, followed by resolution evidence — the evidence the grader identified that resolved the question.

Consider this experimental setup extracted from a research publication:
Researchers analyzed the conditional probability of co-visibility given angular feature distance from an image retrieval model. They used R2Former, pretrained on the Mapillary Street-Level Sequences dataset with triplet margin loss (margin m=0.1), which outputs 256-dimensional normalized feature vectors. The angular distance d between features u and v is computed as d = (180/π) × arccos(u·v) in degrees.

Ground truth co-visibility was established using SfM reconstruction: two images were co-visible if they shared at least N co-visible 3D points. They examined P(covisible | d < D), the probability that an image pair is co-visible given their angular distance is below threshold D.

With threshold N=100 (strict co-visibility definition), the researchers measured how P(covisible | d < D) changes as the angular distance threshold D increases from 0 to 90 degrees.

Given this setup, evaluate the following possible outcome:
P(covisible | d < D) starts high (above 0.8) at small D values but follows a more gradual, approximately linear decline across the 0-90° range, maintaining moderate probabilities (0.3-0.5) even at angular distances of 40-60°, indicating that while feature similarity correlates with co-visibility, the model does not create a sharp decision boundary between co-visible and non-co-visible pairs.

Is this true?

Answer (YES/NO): NO